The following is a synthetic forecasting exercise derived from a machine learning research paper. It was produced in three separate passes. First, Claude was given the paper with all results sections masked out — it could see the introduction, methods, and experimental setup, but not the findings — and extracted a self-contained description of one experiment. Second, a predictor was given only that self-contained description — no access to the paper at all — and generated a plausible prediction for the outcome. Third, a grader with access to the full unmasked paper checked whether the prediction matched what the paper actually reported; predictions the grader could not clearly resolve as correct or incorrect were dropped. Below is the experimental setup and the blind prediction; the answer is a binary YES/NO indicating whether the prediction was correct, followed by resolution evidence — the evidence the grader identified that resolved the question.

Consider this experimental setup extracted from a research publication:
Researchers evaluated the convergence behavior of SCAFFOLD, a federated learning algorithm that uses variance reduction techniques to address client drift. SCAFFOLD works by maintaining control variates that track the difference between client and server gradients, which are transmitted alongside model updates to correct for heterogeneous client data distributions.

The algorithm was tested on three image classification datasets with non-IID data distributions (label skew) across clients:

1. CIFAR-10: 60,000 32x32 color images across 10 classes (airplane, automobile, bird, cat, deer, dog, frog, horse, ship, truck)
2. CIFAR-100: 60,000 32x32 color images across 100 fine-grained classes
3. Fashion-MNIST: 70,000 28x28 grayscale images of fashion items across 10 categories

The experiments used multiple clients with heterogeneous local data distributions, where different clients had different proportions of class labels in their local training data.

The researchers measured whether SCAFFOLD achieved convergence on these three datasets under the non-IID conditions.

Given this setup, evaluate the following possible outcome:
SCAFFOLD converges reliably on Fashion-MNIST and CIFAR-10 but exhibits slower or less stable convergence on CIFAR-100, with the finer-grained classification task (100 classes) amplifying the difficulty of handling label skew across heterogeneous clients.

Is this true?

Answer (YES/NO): NO